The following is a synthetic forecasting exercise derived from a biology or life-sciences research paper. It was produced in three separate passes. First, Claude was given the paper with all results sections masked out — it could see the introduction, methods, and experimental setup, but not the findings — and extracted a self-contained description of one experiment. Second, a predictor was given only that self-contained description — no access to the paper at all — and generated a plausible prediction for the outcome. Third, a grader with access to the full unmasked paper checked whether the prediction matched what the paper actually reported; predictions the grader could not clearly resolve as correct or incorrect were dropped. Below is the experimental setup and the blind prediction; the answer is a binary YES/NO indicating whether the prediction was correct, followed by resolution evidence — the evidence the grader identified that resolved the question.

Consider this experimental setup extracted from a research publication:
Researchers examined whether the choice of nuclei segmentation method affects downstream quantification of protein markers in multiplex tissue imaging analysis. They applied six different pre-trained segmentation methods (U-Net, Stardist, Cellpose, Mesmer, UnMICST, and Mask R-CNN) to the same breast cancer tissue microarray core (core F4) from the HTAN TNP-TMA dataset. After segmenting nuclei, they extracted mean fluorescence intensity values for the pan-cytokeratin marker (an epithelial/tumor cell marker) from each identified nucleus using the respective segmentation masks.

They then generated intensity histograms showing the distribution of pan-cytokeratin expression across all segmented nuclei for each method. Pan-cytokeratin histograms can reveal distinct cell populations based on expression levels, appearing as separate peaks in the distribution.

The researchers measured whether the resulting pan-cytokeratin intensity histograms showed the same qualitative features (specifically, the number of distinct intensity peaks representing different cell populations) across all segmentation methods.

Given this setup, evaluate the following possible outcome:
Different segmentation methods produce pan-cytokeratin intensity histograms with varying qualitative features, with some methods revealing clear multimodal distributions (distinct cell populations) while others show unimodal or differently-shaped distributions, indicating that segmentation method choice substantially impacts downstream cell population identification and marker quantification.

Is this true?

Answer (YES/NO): YES